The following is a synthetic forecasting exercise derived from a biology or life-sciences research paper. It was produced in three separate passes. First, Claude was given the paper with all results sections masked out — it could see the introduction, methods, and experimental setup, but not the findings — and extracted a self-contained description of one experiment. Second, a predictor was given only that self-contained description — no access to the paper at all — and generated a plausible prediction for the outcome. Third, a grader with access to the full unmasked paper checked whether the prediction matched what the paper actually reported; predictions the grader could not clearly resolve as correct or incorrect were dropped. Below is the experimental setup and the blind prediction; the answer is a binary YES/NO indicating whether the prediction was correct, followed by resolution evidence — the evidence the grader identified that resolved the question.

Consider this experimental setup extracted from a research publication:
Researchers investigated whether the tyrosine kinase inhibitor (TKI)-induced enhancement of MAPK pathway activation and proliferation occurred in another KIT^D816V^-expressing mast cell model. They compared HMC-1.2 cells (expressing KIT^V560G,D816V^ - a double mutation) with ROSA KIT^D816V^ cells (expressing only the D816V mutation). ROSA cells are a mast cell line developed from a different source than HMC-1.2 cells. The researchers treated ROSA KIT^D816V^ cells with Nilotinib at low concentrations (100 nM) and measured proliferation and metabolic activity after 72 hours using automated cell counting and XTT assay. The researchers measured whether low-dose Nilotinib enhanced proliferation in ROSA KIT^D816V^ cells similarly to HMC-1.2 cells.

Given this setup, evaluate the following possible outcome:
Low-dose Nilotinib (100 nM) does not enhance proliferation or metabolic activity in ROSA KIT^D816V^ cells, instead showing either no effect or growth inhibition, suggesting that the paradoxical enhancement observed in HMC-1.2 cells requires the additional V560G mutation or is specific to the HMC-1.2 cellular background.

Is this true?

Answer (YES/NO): YES